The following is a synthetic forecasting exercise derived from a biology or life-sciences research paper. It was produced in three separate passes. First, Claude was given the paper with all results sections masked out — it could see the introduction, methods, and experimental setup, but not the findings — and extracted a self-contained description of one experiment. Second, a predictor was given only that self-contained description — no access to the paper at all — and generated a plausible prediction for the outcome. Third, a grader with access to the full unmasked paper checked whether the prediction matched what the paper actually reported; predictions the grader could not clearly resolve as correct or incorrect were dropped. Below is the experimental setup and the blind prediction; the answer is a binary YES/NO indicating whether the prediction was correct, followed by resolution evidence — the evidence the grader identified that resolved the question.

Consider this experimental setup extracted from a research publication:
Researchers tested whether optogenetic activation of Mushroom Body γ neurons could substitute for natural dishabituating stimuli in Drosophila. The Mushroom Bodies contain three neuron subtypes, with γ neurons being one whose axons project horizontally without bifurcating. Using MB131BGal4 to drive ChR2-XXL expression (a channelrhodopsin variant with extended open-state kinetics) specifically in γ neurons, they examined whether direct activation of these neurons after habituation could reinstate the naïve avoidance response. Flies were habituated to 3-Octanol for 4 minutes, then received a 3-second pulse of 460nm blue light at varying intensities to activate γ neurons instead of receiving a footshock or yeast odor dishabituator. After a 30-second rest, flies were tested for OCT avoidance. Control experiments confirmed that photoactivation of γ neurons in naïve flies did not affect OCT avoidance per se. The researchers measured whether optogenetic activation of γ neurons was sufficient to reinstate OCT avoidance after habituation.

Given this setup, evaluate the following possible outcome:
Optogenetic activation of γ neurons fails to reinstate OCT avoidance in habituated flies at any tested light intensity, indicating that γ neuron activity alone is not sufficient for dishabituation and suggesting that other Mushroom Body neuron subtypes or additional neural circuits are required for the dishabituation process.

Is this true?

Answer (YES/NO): NO